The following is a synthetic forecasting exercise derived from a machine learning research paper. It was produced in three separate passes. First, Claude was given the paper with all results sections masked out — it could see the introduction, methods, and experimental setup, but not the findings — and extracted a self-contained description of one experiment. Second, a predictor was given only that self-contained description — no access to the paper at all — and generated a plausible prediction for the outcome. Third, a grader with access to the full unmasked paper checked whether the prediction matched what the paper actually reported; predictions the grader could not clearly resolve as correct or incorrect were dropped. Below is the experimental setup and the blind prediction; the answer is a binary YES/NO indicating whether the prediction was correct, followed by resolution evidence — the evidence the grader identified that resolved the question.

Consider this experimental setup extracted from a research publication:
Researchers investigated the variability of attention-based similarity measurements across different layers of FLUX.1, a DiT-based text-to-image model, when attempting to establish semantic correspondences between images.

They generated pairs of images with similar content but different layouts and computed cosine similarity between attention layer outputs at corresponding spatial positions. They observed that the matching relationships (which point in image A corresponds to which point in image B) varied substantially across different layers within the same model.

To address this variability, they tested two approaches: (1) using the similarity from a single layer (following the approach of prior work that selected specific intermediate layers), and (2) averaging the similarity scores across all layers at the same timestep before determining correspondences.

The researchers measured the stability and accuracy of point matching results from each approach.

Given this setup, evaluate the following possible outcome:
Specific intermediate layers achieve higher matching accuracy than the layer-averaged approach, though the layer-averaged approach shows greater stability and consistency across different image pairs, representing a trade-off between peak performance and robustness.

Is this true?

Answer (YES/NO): NO